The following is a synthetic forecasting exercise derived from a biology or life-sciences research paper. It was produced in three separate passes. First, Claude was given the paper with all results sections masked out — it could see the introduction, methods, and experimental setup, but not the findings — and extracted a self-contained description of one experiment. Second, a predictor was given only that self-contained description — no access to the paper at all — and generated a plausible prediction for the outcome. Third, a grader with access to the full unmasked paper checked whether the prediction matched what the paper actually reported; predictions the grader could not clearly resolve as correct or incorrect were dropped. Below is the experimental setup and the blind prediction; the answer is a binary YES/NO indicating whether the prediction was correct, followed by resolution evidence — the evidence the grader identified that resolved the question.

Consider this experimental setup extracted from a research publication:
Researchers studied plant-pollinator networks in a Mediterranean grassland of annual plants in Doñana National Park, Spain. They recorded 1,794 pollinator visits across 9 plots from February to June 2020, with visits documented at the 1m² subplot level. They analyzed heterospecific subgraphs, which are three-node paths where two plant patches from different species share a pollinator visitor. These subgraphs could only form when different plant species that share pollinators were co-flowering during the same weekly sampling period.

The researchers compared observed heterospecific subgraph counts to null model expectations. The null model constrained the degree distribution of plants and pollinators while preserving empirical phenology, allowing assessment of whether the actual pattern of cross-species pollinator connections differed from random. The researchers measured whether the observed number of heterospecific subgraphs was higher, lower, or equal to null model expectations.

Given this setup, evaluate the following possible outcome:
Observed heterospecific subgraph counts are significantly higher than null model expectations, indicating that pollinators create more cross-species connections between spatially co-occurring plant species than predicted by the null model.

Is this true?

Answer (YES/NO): YES